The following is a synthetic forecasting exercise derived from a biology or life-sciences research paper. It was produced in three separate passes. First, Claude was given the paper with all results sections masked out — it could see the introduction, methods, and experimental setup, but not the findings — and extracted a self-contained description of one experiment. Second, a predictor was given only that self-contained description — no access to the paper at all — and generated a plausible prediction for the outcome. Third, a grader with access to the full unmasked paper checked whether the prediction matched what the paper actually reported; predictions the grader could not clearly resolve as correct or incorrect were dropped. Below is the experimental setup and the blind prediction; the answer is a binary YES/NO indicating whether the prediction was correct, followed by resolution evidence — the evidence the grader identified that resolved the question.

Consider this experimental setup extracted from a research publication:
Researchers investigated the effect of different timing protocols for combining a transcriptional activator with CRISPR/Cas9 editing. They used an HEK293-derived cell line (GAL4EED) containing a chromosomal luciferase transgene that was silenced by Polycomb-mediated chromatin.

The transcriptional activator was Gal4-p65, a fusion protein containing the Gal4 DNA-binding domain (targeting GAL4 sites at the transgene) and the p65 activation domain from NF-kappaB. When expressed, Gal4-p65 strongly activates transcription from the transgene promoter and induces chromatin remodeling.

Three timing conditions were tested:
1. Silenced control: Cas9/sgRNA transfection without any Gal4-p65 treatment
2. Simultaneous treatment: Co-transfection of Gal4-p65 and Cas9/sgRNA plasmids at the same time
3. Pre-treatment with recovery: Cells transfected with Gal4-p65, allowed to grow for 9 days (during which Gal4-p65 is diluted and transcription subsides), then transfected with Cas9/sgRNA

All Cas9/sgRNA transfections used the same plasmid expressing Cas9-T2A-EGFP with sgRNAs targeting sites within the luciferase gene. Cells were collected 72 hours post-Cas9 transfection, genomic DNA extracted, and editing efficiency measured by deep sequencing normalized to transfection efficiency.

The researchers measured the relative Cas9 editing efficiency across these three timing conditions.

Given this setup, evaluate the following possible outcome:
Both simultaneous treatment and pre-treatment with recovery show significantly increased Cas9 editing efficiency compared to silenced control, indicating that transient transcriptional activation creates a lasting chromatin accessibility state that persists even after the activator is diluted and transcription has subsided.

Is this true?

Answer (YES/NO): NO